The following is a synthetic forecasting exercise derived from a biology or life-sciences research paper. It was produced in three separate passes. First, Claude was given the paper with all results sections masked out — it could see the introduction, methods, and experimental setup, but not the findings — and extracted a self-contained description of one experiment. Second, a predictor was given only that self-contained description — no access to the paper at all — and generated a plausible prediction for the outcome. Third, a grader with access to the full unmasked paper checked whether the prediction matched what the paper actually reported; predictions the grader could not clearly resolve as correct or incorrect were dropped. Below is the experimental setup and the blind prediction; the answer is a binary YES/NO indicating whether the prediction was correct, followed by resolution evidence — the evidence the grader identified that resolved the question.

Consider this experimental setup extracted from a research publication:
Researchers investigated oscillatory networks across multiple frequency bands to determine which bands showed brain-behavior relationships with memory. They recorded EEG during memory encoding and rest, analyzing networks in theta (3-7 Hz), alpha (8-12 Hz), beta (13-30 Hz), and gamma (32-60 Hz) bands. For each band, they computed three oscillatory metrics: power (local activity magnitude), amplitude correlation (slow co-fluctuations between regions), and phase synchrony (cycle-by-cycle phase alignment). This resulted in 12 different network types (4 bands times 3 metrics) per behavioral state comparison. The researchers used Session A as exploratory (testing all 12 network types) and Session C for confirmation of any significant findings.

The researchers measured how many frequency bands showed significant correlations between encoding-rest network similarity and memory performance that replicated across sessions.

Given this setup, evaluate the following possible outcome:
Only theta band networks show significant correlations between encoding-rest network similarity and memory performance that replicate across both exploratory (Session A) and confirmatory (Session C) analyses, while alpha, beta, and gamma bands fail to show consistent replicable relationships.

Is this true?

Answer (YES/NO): NO